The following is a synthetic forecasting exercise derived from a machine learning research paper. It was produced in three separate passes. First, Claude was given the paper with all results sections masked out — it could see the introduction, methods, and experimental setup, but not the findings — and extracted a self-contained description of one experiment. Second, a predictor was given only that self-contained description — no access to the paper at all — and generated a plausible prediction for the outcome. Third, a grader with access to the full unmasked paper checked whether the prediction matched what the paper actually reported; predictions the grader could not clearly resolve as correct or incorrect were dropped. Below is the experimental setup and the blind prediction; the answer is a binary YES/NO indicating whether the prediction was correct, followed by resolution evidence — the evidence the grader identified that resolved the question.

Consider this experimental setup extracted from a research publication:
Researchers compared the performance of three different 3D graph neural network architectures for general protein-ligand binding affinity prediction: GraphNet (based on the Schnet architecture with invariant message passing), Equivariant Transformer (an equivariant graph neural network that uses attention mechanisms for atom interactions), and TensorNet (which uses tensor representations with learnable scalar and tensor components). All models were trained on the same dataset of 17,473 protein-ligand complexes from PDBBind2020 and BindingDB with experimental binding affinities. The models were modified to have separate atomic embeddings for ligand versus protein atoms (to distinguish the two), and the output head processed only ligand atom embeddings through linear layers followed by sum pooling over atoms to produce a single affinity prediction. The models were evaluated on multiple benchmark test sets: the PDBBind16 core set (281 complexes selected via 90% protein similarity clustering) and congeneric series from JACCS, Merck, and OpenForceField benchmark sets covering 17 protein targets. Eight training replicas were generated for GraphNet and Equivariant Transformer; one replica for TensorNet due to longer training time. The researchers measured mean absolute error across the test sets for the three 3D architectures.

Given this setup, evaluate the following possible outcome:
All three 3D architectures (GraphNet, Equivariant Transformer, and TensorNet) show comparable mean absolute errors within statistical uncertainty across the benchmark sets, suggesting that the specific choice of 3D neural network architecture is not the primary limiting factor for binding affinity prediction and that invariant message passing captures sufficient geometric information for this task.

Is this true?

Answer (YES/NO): YES